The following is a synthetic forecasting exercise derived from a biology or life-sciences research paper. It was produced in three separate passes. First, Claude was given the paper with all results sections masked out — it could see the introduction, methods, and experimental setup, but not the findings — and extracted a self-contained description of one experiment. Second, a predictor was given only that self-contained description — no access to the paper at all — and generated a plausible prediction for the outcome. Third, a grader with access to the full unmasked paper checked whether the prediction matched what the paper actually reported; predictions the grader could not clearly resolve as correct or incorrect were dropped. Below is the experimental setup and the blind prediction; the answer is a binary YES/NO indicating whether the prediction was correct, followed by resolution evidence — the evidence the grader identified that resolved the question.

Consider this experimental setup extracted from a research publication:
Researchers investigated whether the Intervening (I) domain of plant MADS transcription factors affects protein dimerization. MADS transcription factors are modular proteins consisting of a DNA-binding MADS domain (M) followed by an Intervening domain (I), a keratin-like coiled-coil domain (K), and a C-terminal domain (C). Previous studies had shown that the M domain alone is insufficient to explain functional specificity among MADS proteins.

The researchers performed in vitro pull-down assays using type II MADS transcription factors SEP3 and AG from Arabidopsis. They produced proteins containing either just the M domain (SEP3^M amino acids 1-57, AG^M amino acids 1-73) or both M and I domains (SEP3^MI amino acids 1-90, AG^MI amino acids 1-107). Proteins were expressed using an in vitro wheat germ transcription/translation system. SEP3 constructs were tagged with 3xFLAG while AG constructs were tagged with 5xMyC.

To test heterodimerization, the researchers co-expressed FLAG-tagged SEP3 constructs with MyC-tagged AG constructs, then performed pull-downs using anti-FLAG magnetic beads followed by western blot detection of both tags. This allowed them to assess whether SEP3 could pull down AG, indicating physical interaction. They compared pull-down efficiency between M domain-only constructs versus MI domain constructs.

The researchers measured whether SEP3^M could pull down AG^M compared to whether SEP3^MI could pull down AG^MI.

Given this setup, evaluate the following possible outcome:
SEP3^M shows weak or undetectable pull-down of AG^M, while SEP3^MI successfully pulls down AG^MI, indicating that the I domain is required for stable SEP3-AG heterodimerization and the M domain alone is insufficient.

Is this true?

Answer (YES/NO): NO